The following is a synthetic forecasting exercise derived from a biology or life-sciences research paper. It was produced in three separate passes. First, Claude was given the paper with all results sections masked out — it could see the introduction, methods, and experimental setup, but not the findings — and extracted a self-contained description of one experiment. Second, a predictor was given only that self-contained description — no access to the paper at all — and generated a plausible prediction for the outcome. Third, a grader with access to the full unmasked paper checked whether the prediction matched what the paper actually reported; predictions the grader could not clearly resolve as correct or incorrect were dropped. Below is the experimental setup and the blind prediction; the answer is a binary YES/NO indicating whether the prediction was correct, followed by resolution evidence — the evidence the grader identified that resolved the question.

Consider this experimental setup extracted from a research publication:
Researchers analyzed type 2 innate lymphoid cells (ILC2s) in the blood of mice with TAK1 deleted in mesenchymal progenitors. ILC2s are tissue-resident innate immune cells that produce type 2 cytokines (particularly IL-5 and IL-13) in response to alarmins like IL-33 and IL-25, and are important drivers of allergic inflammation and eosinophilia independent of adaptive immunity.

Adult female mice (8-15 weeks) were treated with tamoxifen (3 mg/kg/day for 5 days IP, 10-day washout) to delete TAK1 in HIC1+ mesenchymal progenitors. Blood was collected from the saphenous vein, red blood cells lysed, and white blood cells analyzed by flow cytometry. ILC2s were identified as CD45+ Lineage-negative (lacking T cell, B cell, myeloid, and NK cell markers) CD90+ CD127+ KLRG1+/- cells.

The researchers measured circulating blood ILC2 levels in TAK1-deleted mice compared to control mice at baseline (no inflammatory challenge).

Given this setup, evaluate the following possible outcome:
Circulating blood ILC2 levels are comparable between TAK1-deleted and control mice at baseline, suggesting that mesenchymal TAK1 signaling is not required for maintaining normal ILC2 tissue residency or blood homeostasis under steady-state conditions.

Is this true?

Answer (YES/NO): NO